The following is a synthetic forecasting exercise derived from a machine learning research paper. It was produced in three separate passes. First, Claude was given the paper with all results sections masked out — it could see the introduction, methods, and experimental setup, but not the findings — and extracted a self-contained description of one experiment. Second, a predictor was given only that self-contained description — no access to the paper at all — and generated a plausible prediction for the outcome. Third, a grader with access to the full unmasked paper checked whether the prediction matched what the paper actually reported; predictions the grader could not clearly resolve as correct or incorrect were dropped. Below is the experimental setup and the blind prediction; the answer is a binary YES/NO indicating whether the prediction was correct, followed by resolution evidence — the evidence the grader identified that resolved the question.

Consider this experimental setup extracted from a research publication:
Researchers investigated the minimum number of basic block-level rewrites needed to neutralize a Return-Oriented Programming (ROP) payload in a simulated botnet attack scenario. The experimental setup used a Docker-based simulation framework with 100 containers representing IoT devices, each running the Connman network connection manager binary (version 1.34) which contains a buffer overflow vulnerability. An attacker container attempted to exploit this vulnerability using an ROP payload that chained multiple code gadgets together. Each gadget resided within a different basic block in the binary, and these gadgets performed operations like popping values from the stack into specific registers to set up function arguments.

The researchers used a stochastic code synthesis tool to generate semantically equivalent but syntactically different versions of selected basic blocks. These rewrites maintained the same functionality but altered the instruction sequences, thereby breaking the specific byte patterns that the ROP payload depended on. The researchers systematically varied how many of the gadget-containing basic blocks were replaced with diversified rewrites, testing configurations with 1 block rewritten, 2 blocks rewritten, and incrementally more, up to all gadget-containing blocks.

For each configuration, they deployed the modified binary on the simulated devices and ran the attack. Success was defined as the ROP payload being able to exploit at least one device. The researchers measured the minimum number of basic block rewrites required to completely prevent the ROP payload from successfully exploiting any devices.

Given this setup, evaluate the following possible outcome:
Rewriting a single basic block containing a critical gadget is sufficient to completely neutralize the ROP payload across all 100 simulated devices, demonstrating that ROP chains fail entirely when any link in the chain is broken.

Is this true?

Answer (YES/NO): NO